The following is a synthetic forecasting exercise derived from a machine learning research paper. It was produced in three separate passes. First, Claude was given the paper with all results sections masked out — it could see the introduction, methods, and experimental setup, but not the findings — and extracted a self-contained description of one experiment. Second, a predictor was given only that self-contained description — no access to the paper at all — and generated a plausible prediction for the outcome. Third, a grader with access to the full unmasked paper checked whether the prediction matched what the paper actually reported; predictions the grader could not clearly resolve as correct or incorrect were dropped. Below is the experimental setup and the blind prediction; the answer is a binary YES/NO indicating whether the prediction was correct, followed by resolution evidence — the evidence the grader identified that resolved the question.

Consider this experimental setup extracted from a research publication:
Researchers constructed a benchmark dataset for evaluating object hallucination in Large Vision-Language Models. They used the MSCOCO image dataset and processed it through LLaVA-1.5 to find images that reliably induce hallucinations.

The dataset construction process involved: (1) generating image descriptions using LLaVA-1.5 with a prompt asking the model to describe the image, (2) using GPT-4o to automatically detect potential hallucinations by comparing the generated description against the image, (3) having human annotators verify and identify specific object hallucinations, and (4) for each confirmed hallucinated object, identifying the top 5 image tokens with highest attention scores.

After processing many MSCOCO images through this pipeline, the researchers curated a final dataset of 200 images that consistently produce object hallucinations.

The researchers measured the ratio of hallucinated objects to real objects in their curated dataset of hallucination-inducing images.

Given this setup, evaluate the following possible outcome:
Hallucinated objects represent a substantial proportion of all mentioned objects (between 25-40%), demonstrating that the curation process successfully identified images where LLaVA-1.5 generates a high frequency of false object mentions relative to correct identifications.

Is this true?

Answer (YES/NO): NO